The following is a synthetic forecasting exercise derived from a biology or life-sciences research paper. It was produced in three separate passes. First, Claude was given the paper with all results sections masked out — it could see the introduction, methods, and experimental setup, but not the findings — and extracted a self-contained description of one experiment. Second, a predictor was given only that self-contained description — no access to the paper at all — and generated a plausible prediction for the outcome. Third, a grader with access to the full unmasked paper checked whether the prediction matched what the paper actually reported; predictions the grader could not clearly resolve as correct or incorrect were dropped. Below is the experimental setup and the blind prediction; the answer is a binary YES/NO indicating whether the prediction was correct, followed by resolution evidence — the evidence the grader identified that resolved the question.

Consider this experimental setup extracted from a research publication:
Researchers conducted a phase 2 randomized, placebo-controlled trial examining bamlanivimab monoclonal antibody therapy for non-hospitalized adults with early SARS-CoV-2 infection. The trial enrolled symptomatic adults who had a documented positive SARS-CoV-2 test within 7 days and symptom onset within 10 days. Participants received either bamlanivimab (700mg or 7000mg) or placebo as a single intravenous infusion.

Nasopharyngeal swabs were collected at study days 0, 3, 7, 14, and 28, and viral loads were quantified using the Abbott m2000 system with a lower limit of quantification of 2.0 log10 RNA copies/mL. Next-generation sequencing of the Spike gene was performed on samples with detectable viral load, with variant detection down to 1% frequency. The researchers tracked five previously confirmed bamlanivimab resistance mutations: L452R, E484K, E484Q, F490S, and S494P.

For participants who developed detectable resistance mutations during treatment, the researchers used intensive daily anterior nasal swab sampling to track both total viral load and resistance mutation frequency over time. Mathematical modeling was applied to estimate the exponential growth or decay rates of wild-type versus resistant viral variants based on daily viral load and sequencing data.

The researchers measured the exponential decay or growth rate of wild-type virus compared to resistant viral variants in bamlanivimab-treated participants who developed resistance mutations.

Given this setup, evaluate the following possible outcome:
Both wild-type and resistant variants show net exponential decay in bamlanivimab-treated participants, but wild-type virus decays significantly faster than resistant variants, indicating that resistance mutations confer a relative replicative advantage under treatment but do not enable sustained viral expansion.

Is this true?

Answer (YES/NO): NO